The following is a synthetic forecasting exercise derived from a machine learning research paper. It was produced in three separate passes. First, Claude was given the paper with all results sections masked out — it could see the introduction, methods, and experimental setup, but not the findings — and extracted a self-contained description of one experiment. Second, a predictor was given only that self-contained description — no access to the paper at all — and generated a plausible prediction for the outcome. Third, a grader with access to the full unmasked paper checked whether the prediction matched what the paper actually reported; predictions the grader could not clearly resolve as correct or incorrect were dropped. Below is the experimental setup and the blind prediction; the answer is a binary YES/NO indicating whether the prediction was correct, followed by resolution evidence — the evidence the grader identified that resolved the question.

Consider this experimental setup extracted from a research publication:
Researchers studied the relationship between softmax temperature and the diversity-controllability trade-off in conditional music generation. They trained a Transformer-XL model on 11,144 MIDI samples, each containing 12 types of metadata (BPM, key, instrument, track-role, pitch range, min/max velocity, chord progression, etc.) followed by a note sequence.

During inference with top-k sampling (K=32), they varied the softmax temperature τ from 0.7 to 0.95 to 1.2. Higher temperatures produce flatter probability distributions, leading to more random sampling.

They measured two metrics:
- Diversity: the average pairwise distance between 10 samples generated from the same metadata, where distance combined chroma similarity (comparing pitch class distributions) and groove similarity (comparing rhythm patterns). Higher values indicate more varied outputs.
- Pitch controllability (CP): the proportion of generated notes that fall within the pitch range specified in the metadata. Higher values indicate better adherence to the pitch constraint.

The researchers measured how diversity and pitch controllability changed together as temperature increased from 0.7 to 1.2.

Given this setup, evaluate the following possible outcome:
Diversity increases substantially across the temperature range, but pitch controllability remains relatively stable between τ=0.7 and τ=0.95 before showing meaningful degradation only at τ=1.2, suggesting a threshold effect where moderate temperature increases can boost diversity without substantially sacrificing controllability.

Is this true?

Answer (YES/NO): NO